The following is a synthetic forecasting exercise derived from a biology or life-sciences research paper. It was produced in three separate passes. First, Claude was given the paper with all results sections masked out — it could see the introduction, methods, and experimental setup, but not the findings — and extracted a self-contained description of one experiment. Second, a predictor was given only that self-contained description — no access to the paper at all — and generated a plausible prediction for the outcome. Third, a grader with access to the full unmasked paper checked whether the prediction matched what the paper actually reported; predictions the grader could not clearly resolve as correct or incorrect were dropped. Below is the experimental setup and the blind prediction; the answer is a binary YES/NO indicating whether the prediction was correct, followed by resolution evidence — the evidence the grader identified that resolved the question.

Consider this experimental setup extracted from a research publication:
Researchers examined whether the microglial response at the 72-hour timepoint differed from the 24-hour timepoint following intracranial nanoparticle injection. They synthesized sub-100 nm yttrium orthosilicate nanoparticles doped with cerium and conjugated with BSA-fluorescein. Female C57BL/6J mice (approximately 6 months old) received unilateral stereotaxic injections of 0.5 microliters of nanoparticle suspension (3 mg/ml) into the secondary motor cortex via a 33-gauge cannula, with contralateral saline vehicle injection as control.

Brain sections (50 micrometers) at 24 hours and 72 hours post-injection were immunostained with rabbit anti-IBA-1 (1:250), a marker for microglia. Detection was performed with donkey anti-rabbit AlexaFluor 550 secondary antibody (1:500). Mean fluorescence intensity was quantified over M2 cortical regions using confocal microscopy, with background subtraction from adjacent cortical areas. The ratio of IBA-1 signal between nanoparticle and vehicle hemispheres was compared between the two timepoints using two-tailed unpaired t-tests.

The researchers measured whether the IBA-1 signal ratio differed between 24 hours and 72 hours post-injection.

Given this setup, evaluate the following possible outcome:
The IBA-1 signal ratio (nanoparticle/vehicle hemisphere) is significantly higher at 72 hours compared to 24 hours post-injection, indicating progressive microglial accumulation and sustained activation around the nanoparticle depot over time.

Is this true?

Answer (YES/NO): YES